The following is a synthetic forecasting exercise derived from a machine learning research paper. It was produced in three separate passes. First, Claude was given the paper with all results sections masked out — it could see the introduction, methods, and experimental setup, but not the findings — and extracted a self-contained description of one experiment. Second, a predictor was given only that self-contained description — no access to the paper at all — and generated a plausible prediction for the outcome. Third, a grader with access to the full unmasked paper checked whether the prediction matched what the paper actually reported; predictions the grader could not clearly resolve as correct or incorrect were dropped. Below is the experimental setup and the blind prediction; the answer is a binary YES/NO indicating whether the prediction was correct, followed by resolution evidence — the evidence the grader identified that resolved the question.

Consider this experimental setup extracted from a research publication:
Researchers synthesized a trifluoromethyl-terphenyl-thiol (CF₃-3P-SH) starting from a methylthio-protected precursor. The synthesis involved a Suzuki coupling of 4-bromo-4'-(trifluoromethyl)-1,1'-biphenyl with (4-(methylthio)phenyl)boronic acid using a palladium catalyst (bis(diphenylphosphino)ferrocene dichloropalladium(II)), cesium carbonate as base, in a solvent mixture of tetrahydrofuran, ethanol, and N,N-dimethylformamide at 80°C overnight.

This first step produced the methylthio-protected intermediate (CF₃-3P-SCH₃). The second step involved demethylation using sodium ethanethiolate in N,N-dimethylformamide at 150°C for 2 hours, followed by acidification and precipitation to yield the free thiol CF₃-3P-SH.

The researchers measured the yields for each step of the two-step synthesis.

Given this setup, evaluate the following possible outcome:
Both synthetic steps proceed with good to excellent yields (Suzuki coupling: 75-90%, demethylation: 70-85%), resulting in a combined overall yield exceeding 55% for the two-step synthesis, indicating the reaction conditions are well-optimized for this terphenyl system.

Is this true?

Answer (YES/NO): NO